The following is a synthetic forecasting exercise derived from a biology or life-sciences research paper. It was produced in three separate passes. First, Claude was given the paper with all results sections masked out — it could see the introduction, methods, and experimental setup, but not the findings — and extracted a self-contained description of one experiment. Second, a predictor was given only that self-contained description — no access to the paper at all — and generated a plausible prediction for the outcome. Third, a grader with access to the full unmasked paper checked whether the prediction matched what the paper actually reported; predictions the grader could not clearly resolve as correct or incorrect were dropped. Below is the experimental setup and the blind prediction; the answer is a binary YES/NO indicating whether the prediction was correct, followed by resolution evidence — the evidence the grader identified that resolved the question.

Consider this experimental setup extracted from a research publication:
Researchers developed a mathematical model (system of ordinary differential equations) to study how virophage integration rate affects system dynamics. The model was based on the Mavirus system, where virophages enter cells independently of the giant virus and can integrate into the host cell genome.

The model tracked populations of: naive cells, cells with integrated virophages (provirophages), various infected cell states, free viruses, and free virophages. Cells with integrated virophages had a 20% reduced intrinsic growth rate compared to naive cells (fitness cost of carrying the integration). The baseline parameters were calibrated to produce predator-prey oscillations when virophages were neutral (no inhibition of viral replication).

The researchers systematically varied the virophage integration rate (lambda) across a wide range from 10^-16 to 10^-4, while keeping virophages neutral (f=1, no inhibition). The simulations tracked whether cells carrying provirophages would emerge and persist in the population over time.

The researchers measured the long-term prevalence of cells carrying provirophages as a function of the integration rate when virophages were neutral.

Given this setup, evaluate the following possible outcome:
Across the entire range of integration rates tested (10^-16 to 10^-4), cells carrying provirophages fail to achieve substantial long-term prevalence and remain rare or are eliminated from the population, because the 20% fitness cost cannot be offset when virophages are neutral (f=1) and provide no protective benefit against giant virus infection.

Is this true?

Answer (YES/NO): NO